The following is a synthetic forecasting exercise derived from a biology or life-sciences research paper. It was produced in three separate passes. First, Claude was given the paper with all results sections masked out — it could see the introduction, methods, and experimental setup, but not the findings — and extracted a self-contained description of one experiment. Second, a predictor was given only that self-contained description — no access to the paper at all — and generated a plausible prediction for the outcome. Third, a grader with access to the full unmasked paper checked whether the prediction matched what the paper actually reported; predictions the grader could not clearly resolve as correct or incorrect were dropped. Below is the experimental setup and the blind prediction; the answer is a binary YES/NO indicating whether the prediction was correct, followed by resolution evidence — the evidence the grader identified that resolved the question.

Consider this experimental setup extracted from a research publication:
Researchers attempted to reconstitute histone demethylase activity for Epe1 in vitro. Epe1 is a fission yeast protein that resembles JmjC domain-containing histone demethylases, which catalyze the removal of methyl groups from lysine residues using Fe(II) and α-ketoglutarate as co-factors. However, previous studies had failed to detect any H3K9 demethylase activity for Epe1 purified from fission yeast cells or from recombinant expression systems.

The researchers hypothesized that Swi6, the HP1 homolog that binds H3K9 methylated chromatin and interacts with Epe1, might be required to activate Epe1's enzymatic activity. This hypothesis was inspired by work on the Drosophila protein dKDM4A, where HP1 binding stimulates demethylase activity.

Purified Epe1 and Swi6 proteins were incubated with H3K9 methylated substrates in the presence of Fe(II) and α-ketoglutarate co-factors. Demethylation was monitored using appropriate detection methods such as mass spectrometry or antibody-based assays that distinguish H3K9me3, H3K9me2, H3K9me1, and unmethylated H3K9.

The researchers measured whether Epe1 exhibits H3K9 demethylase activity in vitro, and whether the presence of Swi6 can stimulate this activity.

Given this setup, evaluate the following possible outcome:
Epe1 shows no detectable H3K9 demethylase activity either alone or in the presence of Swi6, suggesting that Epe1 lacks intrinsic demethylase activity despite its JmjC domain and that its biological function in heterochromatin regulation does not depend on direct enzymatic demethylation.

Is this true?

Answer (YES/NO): YES